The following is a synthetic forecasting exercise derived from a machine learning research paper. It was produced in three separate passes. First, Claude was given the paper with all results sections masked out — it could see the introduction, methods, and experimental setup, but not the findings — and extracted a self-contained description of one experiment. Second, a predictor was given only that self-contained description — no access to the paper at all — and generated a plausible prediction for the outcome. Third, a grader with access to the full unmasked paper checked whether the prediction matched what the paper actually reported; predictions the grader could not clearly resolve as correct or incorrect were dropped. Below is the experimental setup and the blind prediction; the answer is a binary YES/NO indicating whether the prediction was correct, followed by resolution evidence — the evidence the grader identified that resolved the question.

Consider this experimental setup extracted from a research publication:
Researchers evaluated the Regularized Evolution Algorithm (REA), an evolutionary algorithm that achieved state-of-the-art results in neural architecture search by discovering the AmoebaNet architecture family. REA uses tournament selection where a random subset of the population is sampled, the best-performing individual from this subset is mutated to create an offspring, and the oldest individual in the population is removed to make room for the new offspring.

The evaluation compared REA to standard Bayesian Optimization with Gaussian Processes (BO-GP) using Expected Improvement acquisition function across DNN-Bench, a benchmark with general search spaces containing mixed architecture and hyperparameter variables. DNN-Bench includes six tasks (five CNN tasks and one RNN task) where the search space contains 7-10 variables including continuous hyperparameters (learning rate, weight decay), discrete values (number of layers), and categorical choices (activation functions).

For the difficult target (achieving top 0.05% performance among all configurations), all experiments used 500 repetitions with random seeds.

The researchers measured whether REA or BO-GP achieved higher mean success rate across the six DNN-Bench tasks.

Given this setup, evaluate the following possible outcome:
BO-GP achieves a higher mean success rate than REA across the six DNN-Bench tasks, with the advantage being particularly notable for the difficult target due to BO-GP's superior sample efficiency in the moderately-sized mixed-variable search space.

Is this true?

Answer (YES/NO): YES